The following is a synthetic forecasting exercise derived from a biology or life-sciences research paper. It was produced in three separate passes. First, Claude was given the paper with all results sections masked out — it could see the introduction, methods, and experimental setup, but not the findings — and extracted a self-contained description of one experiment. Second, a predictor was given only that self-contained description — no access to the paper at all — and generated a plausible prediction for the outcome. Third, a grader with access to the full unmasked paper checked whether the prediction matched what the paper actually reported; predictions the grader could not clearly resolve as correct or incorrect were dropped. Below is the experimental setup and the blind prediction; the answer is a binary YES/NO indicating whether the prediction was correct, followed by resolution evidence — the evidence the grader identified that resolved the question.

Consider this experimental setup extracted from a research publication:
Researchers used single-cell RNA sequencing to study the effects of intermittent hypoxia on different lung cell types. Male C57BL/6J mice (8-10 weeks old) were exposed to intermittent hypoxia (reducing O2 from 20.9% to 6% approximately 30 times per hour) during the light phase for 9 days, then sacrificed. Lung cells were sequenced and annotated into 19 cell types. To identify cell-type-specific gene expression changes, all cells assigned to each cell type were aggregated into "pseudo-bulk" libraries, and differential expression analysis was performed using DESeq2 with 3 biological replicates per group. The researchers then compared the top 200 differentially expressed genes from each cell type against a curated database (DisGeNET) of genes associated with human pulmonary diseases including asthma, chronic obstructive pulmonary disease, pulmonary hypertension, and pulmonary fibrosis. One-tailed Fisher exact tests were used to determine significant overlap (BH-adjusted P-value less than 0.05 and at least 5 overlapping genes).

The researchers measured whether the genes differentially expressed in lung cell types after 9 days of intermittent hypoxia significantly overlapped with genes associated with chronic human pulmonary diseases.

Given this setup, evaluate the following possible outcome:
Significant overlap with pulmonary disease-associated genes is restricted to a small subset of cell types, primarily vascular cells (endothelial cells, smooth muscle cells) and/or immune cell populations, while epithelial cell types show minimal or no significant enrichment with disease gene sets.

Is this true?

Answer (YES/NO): NO